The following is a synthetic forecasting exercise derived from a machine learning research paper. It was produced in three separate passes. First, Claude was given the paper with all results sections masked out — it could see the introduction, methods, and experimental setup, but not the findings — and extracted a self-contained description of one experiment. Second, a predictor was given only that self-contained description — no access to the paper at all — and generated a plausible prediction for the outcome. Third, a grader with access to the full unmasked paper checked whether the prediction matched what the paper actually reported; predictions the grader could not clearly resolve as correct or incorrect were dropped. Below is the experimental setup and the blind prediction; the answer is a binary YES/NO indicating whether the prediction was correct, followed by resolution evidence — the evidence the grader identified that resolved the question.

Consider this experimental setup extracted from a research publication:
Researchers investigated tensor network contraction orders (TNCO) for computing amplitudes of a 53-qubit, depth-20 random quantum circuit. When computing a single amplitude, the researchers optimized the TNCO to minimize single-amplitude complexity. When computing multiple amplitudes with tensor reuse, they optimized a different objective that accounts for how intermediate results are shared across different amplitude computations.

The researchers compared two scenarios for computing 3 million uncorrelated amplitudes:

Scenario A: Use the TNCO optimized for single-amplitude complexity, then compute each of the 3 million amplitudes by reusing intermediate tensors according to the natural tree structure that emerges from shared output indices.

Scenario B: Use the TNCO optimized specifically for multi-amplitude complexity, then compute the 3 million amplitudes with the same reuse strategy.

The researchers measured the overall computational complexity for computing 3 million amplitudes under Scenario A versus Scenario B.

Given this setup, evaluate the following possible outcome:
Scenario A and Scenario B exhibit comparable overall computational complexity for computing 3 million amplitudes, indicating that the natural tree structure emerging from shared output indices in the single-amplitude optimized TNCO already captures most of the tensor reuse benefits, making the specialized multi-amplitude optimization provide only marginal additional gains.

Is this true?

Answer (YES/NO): NO